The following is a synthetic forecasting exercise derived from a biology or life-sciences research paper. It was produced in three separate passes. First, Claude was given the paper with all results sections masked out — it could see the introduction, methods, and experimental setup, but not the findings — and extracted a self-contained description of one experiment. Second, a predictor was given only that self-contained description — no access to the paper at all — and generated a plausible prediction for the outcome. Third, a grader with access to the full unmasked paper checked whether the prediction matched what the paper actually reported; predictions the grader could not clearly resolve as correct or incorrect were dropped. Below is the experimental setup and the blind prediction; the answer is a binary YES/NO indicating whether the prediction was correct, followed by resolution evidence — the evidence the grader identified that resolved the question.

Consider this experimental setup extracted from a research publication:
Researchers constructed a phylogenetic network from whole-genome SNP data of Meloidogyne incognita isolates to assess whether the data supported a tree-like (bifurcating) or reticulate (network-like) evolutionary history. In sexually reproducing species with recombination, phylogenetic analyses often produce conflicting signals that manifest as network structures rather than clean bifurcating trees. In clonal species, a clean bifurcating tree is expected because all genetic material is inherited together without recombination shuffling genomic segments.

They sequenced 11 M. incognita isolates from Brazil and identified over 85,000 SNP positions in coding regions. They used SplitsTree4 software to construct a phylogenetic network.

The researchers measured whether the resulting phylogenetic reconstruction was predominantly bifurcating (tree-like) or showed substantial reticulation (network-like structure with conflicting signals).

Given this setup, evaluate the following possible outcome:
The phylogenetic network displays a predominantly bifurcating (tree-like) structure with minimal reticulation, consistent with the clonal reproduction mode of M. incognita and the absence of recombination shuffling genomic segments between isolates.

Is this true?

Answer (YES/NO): YES